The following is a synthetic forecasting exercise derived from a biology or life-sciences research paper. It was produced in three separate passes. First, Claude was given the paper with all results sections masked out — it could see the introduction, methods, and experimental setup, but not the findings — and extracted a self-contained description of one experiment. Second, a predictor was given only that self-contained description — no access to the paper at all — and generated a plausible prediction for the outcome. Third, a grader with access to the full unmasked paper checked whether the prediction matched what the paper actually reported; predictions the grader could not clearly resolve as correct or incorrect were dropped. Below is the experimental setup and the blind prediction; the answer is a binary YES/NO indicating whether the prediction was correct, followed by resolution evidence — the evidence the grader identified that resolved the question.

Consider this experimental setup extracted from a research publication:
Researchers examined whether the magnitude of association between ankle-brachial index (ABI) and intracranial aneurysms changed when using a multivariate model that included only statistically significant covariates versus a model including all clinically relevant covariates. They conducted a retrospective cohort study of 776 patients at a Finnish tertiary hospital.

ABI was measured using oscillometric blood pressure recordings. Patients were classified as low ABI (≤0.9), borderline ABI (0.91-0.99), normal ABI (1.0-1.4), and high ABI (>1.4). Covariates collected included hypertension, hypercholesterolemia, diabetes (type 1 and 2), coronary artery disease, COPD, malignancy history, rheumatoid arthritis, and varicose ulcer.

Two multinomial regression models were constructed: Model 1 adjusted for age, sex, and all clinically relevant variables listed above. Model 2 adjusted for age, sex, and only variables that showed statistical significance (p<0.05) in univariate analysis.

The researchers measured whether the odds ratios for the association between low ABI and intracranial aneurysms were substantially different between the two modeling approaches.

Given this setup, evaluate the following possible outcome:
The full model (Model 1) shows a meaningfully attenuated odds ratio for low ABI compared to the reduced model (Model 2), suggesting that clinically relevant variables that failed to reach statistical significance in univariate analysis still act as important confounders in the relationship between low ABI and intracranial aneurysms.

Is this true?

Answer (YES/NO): NO